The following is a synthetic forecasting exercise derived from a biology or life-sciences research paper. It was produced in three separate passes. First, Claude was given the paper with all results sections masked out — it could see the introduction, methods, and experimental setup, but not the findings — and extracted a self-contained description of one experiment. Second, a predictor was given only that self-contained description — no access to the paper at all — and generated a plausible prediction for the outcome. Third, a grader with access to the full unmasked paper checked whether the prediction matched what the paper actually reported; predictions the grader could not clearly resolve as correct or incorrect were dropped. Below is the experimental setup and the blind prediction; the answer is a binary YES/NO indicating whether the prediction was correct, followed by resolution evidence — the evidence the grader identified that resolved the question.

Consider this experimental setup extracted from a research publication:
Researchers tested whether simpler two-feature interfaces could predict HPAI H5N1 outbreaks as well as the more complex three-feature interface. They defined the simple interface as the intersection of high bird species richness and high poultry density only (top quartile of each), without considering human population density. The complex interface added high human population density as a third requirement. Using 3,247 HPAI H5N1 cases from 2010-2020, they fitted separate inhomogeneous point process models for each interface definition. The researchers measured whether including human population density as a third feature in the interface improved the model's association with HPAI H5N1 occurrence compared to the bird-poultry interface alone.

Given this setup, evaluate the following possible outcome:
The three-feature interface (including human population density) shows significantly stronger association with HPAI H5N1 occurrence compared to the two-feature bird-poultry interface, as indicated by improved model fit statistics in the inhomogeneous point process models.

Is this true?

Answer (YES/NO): NO